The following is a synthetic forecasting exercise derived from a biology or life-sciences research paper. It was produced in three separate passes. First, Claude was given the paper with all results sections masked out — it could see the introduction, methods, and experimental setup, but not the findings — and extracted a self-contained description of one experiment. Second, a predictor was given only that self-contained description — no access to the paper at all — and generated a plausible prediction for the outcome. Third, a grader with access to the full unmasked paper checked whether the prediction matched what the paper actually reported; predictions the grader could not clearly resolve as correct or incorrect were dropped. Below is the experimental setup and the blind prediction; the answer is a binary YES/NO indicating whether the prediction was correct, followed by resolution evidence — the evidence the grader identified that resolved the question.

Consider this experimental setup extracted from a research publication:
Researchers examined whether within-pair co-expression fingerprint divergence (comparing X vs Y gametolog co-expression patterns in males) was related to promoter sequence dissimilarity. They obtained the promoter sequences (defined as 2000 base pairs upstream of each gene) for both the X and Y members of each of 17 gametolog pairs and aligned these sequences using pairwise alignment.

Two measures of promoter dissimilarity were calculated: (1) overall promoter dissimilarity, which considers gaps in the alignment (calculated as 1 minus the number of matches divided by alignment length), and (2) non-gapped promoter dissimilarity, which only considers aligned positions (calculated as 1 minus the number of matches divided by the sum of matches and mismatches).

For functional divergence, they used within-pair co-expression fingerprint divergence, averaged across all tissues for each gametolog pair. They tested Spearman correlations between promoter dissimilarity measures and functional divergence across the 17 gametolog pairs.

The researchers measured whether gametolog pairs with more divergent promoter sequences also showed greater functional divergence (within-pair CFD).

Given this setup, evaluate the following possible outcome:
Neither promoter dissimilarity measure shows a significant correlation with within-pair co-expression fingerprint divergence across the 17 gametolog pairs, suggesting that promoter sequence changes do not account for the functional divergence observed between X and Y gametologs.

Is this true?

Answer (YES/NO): NO